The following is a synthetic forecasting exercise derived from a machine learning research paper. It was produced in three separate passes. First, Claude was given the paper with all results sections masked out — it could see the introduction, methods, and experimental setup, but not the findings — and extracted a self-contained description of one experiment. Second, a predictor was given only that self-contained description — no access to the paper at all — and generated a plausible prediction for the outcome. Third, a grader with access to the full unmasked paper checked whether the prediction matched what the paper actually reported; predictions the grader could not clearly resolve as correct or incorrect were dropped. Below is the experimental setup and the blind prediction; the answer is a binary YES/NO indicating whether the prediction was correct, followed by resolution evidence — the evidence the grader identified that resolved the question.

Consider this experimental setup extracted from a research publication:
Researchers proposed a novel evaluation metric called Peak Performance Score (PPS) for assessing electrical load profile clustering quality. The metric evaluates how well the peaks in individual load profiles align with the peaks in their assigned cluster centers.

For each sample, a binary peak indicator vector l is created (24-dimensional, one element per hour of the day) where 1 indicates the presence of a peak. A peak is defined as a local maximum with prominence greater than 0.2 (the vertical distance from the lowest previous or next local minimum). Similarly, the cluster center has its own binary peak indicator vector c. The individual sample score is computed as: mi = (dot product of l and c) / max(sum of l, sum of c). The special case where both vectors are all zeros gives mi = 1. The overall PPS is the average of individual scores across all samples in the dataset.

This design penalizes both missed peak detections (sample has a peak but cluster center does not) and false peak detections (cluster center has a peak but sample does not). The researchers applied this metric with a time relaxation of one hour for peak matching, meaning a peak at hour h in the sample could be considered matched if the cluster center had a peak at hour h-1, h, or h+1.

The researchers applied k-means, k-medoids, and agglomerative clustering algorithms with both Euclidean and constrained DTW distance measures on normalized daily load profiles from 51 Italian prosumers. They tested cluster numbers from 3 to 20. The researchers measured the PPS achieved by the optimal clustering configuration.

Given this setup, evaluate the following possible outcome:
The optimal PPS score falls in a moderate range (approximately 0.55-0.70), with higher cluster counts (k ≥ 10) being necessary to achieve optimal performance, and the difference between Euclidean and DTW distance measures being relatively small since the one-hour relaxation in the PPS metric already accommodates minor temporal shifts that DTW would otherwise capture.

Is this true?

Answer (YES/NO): NO